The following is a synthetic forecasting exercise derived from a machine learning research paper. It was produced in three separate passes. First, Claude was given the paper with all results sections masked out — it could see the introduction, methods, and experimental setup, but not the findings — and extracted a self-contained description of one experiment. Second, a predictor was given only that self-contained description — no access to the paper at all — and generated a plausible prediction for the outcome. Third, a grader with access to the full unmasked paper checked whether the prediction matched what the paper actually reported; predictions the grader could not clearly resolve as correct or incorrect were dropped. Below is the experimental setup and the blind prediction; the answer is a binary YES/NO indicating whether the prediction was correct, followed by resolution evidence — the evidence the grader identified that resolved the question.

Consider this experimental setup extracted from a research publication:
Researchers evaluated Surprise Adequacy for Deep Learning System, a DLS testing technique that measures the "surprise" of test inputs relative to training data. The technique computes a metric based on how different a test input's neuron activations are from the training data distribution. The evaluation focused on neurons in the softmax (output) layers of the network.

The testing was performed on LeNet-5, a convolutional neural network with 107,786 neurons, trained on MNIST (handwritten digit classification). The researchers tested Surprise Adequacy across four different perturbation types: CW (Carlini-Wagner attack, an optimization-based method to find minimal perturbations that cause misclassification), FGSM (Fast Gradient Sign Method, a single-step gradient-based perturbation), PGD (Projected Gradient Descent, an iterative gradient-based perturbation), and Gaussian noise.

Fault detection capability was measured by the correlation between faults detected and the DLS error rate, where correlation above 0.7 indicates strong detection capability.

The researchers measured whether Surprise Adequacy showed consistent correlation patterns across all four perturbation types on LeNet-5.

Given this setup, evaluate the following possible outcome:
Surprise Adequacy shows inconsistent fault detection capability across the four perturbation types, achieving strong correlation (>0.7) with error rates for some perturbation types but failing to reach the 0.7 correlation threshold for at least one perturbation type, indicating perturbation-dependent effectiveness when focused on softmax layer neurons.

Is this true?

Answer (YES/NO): YES